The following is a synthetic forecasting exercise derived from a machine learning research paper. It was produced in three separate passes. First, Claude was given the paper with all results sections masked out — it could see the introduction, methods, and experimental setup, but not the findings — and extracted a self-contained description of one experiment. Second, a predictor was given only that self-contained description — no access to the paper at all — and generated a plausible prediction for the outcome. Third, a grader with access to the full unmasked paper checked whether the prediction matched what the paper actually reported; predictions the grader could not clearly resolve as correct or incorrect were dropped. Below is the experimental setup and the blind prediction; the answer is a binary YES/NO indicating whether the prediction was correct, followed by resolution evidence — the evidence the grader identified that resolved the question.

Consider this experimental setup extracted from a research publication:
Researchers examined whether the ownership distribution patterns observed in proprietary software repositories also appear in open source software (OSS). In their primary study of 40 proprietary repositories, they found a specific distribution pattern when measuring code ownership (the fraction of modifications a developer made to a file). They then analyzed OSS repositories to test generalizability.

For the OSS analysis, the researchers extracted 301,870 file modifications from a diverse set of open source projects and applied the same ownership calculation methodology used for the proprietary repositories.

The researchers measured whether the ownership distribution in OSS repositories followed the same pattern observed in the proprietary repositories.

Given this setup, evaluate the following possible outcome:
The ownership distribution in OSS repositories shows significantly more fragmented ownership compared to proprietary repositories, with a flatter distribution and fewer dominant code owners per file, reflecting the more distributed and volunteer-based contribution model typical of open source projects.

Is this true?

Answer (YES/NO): NO